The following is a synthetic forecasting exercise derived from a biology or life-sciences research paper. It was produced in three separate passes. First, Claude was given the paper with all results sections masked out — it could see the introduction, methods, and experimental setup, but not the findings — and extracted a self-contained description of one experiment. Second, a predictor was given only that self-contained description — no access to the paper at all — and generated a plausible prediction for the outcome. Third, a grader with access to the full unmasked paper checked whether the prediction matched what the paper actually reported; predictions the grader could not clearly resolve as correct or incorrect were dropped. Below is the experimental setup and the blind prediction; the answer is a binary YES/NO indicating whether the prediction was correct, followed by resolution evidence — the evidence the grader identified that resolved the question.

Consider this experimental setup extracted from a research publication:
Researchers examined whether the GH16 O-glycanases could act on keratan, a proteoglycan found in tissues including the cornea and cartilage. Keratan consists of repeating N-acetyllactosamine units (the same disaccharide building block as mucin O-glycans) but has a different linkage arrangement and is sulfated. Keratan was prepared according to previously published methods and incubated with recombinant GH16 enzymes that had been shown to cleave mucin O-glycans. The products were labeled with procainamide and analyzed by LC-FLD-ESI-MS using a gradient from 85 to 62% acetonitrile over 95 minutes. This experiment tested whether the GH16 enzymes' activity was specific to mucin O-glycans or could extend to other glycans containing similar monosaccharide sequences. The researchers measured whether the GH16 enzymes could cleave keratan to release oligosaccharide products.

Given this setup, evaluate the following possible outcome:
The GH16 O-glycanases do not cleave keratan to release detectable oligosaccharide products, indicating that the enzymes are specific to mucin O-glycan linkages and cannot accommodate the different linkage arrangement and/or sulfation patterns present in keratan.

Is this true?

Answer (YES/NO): NO